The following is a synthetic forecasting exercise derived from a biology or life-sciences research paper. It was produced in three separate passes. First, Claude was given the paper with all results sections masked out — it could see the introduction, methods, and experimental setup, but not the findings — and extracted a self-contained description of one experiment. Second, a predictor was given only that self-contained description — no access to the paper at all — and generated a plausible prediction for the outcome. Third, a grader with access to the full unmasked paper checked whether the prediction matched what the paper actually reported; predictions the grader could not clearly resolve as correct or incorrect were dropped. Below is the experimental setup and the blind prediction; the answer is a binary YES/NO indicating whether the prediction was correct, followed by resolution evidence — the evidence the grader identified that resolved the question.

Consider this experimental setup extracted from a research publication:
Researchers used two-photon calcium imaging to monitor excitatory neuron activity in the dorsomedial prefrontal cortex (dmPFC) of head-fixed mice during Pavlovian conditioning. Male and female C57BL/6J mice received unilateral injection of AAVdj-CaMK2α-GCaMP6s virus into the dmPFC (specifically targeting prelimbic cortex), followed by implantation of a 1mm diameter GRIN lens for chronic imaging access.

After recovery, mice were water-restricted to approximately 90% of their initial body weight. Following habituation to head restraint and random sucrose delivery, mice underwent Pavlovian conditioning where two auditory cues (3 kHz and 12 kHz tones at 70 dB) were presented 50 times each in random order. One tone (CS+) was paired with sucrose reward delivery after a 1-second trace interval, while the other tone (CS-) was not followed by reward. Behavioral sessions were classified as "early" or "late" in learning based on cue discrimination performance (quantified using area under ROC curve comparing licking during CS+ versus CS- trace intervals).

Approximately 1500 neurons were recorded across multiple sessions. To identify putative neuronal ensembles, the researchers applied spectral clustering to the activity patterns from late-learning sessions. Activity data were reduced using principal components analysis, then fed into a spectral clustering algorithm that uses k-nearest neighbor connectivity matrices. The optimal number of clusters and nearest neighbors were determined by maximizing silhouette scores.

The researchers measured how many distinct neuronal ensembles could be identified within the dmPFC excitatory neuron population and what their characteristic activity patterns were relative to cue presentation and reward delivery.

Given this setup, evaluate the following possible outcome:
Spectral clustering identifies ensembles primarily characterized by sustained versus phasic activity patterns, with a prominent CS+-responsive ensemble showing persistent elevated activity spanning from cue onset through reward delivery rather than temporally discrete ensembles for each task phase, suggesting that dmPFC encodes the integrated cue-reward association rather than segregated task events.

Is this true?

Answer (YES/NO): NO